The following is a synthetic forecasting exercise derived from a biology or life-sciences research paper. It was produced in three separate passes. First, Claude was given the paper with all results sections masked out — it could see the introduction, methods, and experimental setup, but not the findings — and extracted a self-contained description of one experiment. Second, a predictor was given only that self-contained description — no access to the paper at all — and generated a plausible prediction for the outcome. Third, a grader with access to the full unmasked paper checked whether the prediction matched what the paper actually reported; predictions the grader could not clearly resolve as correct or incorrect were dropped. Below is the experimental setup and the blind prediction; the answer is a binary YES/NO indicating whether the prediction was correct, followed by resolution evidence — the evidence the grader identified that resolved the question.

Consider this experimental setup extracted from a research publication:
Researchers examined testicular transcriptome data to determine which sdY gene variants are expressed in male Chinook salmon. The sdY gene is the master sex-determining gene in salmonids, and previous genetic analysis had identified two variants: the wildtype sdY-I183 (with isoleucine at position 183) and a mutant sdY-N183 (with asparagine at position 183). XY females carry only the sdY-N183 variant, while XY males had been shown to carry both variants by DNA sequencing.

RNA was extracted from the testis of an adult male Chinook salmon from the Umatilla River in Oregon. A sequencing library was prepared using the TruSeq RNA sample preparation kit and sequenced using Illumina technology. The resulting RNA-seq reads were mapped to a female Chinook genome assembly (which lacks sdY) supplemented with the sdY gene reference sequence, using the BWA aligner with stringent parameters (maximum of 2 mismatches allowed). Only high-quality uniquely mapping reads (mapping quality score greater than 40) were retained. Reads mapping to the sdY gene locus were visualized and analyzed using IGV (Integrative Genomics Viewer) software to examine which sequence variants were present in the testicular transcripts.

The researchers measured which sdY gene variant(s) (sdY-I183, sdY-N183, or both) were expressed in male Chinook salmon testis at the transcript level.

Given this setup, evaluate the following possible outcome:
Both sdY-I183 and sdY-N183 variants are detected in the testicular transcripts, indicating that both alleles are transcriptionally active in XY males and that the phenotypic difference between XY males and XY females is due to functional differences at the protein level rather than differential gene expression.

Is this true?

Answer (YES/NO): YES